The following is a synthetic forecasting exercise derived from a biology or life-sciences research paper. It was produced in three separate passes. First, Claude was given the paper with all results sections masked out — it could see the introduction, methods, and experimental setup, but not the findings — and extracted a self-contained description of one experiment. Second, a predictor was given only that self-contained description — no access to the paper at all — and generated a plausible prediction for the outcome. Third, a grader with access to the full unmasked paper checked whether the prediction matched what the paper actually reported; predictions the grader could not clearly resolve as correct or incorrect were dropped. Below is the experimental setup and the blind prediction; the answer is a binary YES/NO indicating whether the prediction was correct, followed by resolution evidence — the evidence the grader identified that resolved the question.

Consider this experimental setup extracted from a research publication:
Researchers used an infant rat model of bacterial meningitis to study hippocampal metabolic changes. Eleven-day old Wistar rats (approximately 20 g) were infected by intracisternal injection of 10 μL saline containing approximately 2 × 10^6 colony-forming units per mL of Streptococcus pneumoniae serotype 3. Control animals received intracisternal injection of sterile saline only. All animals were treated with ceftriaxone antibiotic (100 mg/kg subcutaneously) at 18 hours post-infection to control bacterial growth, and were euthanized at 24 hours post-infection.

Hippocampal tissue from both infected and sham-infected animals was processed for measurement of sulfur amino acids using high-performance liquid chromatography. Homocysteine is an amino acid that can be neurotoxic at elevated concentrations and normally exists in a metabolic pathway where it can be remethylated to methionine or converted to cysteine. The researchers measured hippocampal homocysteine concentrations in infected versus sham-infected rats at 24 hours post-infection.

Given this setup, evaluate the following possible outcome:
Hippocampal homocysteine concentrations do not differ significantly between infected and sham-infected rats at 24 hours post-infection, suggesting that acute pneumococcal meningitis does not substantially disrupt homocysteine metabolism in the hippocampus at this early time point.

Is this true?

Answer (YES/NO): NO